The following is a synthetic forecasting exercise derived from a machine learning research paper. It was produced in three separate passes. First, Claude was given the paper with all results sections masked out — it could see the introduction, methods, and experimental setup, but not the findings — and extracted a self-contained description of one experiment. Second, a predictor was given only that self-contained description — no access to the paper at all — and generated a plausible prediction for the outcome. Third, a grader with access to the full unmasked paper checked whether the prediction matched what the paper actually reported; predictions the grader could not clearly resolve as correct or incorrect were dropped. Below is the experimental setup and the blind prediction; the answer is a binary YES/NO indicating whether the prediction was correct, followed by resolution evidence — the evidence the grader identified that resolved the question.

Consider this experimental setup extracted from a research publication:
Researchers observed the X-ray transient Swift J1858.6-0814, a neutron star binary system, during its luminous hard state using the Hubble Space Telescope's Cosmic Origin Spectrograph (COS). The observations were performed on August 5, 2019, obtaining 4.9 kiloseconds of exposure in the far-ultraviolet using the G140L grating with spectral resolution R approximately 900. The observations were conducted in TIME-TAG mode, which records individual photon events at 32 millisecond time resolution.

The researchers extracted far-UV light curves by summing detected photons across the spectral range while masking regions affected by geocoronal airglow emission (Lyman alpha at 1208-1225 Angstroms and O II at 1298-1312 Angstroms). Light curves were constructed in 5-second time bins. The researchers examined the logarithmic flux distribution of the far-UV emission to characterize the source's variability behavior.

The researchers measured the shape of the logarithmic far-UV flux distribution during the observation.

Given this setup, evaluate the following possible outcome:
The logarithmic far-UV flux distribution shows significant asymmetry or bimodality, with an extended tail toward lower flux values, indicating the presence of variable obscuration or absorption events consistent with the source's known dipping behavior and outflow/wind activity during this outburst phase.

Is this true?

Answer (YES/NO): NO